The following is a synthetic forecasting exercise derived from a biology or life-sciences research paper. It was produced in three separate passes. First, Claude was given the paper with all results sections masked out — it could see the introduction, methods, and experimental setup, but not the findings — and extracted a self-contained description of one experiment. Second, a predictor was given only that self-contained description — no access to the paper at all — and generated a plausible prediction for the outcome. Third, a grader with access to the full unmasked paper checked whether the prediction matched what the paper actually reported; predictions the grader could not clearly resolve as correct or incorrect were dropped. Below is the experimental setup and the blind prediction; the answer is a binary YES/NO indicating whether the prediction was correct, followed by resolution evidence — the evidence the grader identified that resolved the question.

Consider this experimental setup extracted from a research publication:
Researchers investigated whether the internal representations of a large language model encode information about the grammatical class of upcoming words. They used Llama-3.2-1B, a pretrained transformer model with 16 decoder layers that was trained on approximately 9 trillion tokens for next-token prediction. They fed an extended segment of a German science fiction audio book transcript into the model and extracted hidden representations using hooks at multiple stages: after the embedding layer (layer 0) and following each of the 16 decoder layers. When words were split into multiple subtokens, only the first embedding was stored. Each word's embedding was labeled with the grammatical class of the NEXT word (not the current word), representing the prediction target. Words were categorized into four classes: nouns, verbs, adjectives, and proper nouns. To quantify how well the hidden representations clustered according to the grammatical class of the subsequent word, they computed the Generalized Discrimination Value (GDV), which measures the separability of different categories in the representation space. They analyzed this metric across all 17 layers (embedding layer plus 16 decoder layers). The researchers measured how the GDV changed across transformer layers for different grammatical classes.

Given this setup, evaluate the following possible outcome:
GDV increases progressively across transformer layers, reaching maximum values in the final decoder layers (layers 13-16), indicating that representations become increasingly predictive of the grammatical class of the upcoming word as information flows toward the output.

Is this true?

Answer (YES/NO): NO